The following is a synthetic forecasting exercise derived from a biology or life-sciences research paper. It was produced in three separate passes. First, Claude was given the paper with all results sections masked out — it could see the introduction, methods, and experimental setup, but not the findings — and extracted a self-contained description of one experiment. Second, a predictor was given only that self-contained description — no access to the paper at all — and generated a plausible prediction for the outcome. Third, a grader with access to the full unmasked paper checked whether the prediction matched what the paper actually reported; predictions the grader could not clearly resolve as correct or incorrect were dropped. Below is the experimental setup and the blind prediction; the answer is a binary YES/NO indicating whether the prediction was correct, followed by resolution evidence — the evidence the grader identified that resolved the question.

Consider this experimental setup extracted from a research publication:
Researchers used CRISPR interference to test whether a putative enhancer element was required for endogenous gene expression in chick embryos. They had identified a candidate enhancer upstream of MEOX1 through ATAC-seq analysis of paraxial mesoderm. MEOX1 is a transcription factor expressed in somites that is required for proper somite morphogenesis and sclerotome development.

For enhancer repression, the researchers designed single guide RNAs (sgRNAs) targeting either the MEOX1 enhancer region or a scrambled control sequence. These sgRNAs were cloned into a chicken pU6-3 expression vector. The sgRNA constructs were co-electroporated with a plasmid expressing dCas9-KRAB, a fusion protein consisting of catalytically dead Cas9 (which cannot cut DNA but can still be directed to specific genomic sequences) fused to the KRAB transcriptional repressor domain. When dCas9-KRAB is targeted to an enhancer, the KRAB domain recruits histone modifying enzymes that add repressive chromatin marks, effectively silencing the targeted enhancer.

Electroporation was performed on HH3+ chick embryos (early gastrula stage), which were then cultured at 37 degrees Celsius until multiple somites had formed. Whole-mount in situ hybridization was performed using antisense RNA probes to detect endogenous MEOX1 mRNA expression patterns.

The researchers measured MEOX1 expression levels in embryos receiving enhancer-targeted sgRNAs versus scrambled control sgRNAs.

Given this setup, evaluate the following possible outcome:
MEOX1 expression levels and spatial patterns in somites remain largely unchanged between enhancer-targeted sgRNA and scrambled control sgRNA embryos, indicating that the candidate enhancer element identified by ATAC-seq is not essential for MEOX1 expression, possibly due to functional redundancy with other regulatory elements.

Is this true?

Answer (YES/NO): NO